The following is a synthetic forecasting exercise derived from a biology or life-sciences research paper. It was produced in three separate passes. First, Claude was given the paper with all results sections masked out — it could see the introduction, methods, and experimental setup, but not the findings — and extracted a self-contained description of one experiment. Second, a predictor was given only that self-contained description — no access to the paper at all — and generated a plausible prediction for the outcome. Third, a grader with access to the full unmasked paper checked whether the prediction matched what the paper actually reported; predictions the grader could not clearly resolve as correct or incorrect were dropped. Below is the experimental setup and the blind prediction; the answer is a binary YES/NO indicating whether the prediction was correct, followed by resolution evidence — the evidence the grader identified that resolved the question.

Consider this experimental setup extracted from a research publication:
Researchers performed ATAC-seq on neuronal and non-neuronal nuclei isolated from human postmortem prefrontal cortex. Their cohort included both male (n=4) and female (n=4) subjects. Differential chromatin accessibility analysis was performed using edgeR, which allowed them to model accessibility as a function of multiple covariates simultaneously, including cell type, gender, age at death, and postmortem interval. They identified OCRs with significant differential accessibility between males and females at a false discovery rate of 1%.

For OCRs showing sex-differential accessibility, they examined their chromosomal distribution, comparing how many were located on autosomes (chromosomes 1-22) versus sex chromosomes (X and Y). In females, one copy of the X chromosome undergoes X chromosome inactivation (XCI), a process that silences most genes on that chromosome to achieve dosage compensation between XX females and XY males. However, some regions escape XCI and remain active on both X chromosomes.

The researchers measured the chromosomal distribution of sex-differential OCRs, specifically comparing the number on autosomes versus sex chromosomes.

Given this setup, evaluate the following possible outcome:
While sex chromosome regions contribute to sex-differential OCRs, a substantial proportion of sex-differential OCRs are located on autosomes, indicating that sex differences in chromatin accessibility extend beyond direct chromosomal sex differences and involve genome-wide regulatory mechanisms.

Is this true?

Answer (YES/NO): NO